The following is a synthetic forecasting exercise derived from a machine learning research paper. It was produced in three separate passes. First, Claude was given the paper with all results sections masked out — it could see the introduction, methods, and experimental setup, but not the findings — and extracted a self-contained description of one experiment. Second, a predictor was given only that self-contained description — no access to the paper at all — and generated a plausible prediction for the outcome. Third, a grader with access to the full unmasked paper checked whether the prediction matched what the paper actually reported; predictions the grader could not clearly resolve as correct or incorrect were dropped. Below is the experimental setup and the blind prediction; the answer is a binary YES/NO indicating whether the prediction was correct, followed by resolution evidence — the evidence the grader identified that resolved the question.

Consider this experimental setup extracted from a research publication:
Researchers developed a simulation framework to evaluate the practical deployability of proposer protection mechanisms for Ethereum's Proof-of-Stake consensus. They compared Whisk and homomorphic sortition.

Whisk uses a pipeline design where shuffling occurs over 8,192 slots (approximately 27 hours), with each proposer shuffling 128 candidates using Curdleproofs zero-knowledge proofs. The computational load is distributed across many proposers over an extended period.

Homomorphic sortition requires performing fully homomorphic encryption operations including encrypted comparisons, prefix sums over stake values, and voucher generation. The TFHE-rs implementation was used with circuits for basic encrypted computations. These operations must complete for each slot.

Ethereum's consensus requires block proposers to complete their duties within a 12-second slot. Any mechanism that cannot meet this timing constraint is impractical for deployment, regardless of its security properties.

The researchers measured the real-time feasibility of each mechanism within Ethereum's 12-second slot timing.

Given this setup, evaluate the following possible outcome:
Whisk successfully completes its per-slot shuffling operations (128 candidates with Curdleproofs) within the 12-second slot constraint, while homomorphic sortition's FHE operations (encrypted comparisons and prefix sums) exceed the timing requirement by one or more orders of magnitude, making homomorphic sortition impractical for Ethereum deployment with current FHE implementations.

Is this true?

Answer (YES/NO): YES